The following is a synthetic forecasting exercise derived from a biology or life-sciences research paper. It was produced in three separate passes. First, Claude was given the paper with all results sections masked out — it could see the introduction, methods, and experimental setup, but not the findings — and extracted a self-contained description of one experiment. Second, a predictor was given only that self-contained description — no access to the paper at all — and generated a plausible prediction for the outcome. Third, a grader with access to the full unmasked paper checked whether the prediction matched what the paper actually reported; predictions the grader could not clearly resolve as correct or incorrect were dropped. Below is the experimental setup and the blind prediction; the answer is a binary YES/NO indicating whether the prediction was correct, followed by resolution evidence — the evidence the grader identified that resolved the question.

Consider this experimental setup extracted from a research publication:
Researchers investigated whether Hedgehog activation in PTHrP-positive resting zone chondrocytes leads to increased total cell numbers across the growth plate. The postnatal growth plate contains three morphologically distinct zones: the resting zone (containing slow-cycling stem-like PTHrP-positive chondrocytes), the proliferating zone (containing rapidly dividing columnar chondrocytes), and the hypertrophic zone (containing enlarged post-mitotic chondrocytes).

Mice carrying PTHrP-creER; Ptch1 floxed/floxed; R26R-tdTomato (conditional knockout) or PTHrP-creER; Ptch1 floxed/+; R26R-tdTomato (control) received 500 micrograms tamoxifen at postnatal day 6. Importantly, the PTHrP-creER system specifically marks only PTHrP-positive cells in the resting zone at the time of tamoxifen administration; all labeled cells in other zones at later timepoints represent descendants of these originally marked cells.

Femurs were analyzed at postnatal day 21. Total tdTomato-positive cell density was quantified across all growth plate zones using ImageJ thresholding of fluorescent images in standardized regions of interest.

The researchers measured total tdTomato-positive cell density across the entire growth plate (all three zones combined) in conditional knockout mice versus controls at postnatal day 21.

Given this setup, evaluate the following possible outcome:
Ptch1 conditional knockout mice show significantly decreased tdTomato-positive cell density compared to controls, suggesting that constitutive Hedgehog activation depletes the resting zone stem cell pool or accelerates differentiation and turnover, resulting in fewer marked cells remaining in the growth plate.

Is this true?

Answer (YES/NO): NO